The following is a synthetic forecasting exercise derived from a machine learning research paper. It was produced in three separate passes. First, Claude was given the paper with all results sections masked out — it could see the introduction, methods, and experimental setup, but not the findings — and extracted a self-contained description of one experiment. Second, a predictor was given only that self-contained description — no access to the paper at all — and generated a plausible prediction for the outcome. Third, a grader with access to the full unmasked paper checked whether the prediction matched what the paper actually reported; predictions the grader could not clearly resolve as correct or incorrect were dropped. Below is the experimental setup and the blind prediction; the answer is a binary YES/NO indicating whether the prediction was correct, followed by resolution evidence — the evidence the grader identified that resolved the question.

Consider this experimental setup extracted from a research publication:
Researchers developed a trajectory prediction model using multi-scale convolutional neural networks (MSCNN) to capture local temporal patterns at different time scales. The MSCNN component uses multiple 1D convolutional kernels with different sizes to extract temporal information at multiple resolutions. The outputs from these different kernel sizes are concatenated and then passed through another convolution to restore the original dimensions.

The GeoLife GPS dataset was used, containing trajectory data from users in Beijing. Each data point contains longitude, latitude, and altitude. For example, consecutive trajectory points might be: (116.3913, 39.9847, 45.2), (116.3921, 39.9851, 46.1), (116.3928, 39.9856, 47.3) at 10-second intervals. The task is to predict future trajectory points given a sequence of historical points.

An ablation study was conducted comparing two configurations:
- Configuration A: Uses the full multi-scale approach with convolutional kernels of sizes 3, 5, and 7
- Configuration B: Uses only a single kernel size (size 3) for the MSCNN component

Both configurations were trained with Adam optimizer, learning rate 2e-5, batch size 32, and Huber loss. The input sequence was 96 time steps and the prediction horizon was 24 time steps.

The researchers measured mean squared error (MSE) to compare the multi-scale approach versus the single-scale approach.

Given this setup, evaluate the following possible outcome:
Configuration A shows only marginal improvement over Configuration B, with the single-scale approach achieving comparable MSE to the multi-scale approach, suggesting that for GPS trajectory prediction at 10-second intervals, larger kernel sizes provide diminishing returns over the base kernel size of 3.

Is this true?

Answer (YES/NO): NO